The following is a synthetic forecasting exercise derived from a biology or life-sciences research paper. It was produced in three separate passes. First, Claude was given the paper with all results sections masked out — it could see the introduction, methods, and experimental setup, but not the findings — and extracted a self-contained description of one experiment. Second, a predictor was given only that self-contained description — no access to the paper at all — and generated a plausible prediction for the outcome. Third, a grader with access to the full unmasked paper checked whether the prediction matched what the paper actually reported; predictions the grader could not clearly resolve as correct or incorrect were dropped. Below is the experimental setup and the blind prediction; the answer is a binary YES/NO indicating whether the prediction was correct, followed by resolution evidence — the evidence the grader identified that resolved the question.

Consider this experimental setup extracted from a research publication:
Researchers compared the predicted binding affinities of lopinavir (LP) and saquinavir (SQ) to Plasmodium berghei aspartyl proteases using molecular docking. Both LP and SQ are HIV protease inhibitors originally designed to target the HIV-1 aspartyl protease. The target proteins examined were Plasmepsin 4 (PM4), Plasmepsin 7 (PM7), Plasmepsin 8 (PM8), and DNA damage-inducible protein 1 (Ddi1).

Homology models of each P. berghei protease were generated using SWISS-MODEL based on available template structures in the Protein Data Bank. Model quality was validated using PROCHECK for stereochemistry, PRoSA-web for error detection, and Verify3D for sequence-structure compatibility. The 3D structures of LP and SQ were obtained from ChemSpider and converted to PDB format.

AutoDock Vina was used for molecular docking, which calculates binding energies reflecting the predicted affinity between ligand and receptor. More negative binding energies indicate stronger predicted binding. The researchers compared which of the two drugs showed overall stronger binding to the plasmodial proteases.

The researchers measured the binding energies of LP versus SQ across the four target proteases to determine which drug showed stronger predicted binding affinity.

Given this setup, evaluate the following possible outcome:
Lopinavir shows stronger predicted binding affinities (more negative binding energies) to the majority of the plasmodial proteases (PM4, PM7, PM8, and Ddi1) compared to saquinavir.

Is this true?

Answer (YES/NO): NO